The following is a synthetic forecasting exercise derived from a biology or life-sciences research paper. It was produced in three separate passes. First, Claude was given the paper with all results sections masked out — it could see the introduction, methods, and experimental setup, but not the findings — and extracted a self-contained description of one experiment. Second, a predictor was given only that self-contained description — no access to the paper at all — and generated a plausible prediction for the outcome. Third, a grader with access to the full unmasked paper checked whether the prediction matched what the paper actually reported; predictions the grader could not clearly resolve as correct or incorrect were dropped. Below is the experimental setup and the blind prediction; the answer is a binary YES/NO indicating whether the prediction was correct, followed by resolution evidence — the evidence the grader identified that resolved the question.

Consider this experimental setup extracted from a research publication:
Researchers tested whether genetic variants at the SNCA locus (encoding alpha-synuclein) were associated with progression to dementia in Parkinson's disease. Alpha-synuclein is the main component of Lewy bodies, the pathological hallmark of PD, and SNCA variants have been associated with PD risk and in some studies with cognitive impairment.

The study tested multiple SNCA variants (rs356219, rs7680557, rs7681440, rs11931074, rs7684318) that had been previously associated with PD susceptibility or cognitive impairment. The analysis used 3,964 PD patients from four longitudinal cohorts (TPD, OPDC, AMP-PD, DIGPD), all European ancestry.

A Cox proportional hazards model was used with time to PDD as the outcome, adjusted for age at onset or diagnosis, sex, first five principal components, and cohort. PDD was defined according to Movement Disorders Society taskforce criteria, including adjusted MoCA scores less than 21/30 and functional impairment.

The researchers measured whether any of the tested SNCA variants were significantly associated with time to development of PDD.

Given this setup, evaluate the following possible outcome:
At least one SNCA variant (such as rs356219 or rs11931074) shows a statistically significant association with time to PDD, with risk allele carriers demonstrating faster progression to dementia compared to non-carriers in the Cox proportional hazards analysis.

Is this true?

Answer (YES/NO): NO